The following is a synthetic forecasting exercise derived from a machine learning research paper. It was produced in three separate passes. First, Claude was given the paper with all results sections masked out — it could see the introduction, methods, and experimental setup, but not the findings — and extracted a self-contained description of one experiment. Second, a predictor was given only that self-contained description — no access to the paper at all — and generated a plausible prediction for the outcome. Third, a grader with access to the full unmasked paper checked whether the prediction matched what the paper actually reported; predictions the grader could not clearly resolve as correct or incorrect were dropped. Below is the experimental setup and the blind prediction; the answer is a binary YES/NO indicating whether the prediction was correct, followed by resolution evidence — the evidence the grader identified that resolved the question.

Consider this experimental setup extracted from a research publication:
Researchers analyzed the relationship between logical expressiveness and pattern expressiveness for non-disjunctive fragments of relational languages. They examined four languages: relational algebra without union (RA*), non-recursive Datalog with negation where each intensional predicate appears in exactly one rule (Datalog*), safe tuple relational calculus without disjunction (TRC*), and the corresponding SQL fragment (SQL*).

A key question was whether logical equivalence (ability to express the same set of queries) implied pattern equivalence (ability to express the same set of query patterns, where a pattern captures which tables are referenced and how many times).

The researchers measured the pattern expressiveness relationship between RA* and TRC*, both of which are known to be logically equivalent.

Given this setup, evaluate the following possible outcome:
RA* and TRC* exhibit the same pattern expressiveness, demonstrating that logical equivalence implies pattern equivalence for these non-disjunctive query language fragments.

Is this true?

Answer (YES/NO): NO